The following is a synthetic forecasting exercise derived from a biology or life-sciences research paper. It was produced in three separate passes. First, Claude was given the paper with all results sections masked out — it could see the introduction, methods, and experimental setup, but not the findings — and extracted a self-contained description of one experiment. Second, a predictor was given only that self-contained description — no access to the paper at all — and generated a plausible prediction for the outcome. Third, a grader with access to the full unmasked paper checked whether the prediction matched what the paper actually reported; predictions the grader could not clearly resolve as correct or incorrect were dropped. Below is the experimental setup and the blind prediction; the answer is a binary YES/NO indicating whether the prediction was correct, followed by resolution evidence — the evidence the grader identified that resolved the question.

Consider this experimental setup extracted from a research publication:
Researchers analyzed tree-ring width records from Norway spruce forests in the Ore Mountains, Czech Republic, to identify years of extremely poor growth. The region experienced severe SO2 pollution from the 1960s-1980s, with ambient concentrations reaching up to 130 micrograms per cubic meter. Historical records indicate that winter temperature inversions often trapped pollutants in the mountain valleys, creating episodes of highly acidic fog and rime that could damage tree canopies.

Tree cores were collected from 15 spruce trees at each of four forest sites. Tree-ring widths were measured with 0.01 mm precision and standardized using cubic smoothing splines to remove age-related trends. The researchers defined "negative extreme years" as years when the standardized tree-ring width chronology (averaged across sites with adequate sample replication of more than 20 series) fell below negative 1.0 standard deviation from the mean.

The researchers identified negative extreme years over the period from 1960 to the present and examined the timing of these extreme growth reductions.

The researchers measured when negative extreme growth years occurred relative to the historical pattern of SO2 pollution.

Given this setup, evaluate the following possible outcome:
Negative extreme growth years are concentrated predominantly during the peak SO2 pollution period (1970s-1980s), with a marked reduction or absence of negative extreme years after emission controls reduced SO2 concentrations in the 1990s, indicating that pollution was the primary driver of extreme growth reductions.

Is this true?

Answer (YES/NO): YES